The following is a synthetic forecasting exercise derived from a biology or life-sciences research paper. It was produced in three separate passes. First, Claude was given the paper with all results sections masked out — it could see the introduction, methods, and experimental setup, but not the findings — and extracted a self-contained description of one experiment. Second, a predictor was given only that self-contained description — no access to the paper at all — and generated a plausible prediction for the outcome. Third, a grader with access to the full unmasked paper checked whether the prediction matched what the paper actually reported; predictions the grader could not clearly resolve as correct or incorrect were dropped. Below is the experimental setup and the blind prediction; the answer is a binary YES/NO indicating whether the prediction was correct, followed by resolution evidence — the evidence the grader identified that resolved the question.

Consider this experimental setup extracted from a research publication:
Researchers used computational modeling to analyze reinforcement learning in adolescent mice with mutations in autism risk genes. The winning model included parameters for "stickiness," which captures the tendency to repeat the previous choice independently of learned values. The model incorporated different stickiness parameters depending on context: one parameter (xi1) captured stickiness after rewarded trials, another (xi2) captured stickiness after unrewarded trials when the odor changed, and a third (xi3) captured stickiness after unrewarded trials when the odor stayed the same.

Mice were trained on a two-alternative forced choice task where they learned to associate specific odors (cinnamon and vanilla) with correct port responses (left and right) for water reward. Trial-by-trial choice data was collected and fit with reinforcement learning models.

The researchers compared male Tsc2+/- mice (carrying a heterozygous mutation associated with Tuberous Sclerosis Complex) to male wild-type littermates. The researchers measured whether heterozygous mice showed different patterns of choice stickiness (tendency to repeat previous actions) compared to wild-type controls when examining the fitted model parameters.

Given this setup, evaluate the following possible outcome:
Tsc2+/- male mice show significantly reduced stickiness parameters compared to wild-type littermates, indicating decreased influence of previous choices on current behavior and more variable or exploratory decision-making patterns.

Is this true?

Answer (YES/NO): NO